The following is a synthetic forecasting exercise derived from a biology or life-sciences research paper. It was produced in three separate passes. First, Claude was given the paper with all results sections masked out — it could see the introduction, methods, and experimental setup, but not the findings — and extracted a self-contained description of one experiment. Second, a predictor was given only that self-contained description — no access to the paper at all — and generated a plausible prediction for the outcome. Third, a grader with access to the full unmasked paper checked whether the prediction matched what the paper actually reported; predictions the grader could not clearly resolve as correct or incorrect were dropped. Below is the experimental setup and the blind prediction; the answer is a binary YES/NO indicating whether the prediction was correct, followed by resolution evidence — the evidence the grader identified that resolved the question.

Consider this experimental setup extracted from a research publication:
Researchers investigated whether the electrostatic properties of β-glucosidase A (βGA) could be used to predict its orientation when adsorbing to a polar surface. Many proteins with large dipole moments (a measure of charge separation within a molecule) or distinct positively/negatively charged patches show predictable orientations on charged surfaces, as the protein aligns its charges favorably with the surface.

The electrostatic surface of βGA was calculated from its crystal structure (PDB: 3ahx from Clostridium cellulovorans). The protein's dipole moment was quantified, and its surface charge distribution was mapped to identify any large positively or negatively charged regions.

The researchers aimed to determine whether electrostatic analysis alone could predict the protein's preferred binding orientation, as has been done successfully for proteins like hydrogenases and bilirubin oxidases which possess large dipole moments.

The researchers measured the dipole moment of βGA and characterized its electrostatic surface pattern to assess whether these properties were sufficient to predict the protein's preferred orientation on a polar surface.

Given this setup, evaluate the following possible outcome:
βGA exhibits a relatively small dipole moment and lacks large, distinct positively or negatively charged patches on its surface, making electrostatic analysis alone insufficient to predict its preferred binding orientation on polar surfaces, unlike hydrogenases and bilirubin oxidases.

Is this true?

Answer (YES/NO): YES